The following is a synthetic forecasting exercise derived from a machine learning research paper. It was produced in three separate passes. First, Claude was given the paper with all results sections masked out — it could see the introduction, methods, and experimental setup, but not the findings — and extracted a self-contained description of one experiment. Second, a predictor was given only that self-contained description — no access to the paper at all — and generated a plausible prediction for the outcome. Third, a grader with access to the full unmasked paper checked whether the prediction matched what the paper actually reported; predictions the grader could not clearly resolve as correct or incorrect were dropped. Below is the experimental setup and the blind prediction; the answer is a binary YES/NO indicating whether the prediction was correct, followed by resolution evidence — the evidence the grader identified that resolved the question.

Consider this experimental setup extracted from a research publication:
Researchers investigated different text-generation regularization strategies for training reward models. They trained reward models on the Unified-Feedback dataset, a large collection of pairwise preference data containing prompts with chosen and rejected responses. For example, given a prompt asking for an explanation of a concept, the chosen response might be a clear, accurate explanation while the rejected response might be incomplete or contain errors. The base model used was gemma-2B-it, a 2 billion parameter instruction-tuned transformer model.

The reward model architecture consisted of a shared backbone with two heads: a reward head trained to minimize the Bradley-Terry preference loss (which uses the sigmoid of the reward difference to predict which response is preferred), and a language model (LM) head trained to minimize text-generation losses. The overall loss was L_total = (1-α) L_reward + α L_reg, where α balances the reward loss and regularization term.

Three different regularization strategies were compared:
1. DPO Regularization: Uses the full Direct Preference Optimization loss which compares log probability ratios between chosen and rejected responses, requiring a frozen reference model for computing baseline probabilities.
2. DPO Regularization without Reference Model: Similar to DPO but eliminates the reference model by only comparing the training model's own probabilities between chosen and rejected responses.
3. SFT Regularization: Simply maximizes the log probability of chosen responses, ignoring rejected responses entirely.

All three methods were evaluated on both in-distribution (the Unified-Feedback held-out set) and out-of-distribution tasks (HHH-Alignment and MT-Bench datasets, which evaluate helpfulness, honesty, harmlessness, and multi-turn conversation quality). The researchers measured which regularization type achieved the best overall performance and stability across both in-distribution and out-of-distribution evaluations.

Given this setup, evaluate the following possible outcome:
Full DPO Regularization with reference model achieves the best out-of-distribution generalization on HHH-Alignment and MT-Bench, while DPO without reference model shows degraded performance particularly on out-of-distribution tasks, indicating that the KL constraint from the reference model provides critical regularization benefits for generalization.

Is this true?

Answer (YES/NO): NO